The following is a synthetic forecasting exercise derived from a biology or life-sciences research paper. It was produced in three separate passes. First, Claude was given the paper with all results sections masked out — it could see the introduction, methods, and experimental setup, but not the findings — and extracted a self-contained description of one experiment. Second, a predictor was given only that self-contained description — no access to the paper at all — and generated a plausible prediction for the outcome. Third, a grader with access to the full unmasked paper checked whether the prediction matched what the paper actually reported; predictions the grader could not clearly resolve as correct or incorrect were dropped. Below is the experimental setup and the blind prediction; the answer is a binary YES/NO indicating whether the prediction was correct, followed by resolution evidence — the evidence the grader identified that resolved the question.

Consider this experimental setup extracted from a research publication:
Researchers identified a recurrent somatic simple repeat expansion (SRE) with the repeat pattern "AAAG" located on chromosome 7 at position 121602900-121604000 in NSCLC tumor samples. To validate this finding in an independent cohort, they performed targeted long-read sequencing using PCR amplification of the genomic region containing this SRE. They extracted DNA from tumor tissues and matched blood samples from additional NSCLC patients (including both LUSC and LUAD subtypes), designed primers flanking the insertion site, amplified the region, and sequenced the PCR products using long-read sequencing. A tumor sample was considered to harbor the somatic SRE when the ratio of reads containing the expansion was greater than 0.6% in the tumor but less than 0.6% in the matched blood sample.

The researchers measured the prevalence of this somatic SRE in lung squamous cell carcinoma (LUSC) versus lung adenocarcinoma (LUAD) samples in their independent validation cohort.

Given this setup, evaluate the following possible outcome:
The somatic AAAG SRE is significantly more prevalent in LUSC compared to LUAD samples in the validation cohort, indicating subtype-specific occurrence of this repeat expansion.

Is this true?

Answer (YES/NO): YES